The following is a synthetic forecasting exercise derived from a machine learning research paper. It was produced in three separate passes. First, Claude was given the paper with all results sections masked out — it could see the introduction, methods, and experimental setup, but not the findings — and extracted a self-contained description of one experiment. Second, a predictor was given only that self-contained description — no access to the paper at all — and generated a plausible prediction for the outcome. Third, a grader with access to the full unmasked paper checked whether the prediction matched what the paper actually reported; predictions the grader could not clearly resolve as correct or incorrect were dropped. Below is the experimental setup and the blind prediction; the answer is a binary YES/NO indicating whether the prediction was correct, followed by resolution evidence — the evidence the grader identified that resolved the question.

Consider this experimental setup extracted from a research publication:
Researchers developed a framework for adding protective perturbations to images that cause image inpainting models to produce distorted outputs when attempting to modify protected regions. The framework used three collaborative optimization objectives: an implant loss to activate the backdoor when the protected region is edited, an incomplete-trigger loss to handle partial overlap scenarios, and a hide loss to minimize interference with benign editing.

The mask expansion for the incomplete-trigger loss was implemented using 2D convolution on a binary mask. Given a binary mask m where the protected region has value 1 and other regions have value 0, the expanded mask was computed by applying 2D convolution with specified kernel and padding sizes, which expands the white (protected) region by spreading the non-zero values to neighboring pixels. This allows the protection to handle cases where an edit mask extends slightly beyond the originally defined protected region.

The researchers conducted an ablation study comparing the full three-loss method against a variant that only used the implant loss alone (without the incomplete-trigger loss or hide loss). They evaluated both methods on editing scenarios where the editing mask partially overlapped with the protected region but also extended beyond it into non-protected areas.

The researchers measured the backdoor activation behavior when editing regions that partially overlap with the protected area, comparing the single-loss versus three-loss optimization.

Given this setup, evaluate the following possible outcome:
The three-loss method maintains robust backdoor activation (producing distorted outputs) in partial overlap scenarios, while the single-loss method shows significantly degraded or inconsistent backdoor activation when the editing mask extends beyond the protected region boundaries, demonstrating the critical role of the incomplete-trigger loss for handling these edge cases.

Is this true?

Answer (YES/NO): YES